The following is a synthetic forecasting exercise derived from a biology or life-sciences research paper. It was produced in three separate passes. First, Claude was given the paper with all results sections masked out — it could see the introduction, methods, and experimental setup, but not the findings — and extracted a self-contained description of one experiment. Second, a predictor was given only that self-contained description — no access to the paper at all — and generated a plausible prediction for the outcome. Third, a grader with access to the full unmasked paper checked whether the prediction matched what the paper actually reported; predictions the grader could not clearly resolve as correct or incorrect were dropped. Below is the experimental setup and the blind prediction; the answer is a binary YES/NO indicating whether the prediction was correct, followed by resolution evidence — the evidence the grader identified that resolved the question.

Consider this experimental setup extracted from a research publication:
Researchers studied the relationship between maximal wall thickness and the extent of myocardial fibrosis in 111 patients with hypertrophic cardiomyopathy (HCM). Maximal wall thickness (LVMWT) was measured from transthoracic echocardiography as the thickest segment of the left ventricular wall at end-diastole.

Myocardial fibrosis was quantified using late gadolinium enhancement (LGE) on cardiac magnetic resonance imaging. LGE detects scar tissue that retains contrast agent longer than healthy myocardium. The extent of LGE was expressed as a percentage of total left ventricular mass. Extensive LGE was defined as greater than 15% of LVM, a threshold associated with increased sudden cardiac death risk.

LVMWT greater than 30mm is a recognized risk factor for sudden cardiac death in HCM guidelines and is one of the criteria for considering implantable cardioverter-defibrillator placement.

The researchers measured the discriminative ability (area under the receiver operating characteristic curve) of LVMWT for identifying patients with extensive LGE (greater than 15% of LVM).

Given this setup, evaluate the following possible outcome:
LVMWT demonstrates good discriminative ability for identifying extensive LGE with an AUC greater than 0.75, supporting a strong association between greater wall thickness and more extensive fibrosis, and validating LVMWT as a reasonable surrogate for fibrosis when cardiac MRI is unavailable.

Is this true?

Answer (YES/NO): NO